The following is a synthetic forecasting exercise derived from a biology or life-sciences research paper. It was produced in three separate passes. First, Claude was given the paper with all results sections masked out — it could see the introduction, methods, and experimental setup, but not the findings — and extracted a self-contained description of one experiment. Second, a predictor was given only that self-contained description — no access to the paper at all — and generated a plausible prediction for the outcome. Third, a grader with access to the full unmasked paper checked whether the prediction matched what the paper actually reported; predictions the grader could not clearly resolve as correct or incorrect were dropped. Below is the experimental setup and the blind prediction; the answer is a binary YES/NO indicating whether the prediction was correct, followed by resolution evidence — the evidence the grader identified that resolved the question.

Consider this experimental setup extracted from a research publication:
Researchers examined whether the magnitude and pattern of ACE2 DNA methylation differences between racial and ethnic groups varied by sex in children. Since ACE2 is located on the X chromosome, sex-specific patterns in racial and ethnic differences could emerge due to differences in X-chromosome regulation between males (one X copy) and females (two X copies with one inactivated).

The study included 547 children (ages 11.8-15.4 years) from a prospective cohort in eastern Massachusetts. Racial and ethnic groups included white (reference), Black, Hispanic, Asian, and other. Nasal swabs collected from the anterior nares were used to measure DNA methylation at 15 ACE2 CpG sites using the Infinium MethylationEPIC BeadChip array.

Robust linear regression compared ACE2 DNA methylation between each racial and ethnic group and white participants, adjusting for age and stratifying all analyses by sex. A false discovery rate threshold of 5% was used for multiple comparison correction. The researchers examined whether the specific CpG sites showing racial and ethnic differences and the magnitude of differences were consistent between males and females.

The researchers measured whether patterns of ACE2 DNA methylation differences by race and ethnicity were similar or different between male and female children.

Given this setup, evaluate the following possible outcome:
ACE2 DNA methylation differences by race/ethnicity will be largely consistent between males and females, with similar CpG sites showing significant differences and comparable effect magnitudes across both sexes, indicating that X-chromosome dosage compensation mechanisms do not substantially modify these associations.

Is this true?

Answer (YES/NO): NO